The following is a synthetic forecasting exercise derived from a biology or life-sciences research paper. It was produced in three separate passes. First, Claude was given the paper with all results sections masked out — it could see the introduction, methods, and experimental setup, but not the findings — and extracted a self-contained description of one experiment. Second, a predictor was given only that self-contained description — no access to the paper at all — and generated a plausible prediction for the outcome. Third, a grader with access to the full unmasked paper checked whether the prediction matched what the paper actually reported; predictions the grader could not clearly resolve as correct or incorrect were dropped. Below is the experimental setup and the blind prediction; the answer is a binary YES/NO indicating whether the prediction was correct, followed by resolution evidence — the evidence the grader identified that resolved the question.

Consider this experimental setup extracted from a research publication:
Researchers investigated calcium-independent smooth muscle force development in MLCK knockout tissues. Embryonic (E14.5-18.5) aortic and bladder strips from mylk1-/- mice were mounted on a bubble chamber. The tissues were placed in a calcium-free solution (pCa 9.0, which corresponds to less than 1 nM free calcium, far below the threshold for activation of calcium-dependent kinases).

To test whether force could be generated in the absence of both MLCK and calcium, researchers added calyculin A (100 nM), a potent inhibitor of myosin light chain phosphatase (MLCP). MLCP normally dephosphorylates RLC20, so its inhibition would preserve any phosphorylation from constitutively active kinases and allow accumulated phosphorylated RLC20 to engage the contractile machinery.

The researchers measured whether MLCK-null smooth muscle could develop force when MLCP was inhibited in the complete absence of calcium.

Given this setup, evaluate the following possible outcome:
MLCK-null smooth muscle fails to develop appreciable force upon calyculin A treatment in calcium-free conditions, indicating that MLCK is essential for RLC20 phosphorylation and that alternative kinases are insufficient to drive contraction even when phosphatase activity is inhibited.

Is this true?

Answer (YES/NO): NO